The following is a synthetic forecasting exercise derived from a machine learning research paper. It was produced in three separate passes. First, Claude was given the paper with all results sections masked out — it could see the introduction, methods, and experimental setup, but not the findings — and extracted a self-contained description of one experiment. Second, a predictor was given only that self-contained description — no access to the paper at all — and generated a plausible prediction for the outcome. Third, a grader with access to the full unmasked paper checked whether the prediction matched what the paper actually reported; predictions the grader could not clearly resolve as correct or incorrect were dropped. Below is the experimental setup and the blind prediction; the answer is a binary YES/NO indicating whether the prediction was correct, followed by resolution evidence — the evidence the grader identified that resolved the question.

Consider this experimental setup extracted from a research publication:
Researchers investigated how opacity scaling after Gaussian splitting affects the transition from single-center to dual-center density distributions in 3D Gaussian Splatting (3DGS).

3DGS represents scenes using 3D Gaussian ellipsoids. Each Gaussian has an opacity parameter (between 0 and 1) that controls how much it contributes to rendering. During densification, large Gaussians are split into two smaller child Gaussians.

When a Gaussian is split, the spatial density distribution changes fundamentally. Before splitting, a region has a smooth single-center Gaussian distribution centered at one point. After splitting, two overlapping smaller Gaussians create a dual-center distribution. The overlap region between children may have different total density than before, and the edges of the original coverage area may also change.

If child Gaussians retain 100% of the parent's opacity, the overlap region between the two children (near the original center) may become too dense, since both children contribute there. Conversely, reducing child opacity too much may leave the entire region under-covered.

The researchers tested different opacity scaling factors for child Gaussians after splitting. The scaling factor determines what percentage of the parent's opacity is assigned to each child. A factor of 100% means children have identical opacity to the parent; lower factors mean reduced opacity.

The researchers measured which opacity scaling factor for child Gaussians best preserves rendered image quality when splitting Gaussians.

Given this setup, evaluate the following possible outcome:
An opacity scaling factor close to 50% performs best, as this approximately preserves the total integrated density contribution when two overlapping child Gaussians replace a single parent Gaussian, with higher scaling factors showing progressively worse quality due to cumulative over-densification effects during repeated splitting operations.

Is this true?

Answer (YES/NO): NO